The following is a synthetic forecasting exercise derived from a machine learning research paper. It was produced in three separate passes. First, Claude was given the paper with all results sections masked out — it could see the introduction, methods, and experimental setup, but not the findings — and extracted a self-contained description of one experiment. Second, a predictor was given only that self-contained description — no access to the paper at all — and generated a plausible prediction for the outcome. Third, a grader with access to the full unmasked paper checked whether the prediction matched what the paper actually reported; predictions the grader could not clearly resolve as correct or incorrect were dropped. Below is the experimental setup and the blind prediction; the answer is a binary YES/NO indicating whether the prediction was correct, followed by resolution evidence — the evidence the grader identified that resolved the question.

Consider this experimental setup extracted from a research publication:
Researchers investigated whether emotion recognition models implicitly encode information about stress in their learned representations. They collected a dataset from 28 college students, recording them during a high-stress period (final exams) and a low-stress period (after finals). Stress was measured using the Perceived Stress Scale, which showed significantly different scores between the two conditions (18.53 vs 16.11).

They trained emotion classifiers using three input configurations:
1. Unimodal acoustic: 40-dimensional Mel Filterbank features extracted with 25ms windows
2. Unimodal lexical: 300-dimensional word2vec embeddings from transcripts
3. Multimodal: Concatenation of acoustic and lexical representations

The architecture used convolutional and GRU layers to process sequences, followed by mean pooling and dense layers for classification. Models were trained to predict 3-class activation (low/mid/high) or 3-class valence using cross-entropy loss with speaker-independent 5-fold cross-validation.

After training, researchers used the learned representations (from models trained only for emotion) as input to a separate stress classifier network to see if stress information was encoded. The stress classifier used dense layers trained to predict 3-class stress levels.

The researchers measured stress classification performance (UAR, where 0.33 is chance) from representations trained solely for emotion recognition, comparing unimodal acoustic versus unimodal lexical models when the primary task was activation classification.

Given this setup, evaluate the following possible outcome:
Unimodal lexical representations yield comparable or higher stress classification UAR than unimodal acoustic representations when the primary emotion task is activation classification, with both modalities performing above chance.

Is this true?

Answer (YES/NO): NO